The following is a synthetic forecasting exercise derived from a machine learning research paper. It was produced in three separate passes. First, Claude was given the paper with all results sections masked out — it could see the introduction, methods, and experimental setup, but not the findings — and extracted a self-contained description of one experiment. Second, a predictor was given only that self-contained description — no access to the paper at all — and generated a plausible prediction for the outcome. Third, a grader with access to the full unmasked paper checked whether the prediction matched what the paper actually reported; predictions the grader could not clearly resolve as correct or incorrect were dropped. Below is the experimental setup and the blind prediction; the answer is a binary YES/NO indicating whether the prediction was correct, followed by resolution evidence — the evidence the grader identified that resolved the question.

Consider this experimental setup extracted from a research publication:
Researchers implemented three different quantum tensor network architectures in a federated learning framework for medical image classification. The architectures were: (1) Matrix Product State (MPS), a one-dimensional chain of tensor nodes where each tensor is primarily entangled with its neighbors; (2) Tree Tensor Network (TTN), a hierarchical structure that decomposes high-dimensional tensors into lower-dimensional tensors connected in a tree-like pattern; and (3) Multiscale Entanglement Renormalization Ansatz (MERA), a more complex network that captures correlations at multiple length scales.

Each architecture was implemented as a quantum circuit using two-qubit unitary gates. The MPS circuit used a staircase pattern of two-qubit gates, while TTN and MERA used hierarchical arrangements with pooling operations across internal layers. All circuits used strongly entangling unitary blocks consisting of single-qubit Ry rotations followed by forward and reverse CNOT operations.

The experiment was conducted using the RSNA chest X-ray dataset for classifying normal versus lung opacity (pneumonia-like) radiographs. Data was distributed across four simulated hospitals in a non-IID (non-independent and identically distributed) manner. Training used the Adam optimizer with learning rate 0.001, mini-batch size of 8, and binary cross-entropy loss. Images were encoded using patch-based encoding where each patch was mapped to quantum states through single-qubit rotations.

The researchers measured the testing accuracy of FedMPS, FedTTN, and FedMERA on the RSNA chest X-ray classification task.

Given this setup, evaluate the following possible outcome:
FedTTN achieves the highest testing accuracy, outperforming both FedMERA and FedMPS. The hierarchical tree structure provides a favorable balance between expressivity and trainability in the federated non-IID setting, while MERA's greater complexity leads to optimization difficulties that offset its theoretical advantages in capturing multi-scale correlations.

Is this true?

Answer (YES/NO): YES